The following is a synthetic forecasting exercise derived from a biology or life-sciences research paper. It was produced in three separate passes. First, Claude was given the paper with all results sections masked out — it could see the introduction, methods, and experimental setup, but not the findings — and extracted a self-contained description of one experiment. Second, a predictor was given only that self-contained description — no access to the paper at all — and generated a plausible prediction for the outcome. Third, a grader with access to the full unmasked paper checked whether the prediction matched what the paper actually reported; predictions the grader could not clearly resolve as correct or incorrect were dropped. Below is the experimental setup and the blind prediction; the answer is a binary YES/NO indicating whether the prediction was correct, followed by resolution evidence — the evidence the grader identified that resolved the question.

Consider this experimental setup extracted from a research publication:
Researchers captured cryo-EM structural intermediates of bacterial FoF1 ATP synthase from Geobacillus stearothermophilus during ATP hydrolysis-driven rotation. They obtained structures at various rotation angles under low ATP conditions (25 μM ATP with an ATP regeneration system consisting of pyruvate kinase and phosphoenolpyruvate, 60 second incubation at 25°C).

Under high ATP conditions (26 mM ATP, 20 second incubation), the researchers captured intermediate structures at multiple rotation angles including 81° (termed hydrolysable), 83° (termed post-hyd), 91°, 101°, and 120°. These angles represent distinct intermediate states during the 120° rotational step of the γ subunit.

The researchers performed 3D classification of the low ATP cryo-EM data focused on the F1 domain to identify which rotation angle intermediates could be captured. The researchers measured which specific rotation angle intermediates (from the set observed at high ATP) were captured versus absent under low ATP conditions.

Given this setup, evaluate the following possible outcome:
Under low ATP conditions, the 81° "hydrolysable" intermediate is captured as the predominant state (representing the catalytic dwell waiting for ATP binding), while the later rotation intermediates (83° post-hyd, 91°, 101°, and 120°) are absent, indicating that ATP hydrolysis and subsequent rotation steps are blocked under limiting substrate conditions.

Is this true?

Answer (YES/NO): NO